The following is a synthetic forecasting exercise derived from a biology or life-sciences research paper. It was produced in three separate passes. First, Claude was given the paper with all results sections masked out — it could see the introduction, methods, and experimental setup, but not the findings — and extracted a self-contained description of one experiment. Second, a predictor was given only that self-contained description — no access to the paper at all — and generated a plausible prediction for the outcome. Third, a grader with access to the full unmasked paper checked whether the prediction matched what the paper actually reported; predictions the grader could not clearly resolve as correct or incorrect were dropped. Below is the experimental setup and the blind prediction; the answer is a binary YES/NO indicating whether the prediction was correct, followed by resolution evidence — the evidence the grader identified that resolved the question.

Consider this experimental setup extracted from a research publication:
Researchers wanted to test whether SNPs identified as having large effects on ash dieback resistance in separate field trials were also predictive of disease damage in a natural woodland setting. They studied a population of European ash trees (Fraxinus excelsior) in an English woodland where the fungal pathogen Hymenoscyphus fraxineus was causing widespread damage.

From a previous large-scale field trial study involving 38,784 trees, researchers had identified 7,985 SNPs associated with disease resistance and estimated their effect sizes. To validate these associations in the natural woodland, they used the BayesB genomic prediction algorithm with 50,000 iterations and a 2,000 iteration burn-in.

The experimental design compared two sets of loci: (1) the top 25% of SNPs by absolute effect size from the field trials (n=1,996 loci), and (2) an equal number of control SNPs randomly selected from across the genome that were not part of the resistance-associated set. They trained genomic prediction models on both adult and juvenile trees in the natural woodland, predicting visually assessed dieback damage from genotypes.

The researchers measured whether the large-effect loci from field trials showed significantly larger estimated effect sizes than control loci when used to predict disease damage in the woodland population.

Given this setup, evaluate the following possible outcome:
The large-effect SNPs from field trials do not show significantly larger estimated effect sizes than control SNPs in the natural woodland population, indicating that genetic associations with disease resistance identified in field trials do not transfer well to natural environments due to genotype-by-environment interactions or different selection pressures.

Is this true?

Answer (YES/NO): NO